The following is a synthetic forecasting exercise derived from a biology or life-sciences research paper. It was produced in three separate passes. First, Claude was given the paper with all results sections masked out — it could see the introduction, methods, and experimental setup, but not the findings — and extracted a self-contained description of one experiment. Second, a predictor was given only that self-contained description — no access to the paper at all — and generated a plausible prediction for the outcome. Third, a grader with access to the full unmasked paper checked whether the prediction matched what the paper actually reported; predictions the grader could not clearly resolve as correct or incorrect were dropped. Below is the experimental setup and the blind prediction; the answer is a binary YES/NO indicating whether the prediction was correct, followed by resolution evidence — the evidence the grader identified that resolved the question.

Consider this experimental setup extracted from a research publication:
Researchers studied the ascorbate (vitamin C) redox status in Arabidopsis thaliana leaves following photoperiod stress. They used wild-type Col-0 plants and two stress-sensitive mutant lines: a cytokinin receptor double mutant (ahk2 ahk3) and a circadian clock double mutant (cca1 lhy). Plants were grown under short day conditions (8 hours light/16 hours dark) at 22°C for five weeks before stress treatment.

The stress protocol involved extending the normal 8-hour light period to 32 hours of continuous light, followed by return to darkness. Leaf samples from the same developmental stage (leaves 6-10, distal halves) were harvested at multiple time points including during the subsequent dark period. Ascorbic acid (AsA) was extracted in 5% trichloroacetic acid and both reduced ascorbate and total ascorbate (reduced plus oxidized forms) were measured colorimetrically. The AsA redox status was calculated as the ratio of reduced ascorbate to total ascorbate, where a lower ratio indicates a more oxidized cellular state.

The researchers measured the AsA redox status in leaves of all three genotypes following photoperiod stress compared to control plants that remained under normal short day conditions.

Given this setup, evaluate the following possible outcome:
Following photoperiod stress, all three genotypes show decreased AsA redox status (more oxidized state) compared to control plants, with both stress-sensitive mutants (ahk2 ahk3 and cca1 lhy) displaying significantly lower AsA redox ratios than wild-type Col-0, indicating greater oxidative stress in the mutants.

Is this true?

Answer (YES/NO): YES